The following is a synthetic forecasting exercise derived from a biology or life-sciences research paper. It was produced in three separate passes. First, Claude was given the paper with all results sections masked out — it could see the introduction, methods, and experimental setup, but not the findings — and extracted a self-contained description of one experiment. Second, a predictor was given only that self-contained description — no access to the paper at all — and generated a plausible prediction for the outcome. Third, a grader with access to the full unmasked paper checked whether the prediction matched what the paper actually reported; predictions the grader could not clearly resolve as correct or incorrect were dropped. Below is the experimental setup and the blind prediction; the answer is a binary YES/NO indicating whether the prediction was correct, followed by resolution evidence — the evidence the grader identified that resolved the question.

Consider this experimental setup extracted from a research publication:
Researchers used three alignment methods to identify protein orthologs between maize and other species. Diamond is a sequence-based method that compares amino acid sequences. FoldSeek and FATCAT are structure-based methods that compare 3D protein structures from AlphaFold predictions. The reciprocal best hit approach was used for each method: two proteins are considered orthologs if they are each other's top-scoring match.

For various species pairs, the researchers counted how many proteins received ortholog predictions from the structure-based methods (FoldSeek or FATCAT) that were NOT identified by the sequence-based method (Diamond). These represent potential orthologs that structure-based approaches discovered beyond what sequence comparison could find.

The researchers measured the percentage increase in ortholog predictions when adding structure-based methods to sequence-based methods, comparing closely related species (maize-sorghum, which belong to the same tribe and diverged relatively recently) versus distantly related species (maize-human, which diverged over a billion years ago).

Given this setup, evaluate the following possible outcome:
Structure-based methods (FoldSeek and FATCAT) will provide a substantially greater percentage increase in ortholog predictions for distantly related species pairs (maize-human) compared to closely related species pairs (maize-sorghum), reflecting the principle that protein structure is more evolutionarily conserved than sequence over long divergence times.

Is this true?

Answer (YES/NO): YES